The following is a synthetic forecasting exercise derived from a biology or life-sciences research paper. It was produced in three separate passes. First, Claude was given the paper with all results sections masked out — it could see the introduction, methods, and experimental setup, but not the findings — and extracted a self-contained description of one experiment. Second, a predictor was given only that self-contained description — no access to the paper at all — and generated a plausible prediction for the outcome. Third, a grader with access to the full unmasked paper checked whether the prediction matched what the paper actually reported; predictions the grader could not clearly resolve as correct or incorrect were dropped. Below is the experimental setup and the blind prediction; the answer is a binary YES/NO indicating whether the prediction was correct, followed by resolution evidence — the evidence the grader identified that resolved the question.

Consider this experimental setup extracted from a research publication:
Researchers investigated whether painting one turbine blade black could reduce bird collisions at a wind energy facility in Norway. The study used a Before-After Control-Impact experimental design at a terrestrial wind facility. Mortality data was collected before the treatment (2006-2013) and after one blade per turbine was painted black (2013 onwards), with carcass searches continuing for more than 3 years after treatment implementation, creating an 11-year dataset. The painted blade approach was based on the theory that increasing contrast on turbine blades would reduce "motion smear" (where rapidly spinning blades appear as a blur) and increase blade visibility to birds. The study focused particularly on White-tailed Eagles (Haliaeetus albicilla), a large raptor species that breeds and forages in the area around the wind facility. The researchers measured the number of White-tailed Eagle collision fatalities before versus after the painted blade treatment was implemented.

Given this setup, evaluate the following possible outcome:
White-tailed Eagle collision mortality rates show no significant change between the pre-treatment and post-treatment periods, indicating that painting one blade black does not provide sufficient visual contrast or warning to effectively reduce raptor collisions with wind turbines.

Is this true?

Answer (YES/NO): NO